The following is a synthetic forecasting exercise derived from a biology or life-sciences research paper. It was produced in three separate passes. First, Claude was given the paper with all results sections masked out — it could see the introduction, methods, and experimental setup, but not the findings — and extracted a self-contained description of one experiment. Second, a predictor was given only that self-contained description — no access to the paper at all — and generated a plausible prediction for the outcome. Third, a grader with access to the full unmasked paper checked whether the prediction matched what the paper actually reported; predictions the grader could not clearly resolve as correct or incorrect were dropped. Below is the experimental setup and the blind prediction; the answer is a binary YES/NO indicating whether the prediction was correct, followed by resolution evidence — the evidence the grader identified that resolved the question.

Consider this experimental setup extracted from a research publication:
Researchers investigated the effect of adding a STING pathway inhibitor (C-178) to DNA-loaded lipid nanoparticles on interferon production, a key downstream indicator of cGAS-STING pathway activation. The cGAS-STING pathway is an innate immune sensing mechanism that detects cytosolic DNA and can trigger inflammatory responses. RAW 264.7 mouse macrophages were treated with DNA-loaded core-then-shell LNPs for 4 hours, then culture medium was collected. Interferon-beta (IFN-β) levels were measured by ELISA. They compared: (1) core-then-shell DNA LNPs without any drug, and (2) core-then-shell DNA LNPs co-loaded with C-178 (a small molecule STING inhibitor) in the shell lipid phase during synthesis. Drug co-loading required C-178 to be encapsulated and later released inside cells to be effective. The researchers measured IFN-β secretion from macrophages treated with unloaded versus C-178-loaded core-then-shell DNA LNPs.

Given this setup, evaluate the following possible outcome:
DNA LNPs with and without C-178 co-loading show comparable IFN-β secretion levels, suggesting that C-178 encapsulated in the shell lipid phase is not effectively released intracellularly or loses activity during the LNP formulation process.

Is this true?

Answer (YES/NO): NO